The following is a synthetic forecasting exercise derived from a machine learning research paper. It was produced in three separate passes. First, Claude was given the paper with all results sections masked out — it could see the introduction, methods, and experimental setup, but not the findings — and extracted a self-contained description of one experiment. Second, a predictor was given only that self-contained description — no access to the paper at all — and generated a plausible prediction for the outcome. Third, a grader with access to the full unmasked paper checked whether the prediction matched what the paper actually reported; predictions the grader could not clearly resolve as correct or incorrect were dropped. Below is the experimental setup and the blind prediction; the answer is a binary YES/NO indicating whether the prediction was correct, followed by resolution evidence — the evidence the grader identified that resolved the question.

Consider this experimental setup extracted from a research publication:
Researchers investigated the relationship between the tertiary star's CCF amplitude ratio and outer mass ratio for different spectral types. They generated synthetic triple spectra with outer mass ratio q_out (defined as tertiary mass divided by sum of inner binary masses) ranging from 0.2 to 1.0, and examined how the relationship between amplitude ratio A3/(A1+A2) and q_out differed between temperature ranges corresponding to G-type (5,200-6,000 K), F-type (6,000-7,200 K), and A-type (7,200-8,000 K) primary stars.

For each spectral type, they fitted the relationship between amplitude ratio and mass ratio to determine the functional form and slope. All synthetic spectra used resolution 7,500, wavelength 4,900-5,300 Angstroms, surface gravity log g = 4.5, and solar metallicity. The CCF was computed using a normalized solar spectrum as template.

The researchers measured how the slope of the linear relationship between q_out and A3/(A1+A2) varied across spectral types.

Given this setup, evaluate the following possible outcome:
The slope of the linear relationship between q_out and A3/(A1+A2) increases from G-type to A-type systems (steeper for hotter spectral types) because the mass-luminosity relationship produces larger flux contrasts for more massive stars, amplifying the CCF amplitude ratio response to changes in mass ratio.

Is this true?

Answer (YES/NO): YES